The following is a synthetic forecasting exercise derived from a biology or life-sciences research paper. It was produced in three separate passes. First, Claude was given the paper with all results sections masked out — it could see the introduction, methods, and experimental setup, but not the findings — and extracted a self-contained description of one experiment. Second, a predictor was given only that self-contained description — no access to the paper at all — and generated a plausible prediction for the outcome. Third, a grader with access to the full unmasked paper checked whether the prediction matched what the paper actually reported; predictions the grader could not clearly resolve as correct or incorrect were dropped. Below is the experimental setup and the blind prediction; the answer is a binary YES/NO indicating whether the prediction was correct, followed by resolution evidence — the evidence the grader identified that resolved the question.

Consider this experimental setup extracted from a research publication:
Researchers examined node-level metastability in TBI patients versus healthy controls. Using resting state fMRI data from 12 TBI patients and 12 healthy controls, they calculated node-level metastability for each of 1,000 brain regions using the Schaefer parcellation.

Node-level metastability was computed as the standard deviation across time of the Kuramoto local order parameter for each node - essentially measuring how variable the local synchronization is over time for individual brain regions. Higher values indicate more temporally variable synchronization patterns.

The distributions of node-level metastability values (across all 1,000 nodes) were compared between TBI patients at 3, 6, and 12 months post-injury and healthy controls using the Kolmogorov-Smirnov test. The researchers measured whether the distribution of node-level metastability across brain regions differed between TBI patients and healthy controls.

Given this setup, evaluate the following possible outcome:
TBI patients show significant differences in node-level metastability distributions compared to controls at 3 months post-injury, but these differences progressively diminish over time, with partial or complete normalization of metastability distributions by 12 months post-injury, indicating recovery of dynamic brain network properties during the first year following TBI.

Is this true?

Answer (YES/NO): NO